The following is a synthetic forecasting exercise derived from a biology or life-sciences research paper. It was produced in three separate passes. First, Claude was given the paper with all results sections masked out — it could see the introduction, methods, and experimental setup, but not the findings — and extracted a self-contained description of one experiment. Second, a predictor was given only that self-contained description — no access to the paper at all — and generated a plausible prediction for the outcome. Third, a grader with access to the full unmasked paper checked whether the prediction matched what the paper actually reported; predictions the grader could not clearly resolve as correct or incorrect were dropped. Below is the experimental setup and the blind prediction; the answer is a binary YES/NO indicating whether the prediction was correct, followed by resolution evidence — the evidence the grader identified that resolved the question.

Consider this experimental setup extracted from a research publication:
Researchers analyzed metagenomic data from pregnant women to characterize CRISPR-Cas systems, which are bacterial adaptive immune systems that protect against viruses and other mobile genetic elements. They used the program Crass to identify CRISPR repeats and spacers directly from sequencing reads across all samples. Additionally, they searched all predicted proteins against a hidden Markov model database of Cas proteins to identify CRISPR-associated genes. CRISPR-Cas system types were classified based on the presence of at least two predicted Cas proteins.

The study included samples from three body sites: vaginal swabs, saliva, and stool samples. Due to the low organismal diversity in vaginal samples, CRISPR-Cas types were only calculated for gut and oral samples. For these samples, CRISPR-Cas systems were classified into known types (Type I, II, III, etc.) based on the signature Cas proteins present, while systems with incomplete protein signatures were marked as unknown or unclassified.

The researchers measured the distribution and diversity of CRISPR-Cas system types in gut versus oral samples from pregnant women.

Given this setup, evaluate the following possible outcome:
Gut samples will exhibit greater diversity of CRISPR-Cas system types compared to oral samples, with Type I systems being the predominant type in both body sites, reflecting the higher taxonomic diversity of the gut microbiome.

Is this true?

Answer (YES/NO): NO